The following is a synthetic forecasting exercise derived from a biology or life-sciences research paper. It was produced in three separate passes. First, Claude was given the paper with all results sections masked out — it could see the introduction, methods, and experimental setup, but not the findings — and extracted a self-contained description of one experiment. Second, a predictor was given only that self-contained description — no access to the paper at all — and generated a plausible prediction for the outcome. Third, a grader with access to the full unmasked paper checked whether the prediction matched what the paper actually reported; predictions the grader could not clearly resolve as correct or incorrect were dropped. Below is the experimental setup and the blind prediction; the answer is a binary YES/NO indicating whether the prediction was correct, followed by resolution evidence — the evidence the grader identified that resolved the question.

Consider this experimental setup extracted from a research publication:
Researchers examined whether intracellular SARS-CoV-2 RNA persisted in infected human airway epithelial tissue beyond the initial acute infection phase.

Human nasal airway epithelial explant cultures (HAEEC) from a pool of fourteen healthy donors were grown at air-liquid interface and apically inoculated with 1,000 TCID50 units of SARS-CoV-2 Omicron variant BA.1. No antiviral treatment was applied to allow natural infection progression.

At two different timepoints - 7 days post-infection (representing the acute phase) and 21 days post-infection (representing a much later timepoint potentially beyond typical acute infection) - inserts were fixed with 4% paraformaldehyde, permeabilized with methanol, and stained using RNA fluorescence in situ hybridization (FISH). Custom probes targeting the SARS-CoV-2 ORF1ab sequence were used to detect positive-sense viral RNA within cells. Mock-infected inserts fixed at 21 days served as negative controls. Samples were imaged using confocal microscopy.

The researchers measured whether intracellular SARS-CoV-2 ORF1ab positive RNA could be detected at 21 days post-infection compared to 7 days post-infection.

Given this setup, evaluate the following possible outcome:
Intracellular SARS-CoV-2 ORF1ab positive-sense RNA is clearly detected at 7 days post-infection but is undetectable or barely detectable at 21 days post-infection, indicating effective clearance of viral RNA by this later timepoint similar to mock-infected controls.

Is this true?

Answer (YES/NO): NO